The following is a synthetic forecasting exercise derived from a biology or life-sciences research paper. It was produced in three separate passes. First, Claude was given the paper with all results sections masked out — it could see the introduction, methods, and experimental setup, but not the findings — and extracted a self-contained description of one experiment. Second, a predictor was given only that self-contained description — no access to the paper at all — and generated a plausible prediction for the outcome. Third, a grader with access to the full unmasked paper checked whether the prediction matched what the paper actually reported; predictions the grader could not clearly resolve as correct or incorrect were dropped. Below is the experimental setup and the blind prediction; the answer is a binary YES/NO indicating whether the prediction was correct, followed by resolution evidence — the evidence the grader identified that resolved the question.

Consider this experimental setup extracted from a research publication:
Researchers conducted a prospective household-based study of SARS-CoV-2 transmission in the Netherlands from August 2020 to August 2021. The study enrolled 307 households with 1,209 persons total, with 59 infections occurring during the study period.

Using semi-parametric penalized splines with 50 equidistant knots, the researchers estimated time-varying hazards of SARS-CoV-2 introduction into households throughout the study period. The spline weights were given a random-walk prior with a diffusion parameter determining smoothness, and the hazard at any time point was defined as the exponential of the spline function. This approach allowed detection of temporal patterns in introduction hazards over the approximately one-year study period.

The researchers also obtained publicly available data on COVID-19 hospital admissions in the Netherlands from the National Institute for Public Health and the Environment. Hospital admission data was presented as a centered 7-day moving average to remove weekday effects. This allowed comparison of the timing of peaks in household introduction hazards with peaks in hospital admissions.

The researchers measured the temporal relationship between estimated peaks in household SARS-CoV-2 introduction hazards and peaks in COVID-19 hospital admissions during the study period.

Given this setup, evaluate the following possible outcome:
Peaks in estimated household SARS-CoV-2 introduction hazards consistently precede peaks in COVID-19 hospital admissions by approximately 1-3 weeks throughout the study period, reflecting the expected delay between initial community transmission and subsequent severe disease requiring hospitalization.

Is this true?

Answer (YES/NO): YES